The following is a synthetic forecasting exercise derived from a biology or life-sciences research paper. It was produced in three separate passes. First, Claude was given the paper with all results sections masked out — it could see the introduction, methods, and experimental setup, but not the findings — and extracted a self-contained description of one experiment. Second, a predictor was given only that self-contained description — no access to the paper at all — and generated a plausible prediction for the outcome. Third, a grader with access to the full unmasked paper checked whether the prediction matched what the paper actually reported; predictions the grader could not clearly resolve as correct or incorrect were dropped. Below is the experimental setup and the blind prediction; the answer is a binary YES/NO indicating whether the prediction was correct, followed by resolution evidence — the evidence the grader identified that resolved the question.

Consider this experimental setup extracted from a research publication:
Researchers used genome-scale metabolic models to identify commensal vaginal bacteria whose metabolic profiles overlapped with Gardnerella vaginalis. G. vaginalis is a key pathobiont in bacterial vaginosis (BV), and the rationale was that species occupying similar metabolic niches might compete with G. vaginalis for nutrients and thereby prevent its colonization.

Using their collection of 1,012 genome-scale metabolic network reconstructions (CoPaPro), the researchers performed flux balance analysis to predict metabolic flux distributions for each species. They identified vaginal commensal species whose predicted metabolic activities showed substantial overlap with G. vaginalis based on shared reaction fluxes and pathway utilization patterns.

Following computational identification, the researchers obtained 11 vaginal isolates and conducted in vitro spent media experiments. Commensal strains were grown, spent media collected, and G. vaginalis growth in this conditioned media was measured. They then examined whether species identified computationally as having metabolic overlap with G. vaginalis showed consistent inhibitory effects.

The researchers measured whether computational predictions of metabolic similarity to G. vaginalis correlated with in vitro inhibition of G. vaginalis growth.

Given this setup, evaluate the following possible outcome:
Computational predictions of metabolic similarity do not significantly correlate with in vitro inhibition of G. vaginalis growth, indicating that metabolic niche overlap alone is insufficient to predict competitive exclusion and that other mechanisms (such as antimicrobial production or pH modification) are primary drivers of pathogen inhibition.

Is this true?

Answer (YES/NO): YES